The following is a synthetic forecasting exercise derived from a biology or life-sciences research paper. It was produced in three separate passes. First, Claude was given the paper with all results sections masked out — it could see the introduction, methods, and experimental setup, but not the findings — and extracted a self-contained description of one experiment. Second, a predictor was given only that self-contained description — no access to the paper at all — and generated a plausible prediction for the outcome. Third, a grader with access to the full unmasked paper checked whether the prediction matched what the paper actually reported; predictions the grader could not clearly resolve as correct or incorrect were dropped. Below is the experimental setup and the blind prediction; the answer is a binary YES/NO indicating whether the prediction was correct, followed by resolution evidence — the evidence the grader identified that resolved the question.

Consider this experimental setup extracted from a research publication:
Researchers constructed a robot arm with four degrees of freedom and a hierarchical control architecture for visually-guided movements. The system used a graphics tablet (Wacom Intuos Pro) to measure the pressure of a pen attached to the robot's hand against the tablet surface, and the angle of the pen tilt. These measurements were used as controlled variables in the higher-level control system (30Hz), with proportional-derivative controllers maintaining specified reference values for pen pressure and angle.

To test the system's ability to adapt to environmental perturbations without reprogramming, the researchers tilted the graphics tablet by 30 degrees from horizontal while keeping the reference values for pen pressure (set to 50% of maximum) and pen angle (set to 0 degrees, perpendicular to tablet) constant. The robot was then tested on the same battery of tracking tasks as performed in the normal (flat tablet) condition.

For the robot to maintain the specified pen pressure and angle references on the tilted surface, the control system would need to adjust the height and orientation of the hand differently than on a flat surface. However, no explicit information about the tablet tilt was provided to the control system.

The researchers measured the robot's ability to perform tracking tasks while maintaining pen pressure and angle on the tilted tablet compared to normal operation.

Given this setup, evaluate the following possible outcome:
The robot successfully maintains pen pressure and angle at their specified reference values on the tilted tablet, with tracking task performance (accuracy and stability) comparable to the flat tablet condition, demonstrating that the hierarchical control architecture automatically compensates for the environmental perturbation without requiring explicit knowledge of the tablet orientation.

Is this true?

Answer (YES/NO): YES